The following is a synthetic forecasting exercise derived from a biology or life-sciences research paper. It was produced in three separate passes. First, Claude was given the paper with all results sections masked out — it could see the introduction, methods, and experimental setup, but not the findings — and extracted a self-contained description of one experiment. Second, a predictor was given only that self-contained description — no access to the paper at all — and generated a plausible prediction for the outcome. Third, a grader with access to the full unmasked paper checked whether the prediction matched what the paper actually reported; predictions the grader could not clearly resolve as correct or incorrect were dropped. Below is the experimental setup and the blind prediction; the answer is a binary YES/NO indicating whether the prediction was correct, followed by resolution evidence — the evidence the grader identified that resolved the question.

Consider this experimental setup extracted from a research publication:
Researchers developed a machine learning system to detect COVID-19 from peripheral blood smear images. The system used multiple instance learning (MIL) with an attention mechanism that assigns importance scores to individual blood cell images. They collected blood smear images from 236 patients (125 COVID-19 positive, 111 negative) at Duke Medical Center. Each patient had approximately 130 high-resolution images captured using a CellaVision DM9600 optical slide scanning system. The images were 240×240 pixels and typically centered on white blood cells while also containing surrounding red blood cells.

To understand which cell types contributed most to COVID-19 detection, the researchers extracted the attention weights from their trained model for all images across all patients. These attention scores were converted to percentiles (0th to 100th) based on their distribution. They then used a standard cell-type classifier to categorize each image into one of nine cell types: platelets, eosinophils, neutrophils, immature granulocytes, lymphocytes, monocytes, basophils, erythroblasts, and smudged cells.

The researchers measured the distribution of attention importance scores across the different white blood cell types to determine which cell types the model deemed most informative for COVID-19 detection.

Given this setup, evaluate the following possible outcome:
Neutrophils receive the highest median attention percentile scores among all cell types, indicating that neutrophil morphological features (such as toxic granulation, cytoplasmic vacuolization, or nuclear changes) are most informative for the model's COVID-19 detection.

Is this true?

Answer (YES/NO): YES